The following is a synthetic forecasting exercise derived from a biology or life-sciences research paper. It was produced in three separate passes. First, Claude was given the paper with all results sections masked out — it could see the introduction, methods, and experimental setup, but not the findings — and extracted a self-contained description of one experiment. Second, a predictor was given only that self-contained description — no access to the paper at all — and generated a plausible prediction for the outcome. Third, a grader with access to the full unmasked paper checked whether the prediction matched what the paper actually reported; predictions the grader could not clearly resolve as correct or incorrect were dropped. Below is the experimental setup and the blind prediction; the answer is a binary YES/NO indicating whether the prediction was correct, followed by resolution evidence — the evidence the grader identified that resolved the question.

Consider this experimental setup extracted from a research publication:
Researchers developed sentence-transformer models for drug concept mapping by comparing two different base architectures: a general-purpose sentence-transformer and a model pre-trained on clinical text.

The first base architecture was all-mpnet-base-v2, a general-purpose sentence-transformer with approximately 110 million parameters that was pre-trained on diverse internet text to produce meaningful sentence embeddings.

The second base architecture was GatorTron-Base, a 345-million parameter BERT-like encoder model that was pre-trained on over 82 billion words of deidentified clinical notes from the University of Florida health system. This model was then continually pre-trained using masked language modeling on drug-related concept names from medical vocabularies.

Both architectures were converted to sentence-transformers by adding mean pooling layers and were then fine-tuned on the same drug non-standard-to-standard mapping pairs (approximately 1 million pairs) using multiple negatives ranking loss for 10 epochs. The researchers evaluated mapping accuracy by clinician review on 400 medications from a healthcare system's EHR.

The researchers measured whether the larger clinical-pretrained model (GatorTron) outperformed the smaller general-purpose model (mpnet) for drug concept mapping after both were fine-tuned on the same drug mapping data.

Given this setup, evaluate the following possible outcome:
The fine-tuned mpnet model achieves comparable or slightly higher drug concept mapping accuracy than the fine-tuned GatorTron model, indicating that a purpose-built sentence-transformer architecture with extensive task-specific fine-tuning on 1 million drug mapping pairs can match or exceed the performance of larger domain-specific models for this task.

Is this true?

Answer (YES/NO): YES